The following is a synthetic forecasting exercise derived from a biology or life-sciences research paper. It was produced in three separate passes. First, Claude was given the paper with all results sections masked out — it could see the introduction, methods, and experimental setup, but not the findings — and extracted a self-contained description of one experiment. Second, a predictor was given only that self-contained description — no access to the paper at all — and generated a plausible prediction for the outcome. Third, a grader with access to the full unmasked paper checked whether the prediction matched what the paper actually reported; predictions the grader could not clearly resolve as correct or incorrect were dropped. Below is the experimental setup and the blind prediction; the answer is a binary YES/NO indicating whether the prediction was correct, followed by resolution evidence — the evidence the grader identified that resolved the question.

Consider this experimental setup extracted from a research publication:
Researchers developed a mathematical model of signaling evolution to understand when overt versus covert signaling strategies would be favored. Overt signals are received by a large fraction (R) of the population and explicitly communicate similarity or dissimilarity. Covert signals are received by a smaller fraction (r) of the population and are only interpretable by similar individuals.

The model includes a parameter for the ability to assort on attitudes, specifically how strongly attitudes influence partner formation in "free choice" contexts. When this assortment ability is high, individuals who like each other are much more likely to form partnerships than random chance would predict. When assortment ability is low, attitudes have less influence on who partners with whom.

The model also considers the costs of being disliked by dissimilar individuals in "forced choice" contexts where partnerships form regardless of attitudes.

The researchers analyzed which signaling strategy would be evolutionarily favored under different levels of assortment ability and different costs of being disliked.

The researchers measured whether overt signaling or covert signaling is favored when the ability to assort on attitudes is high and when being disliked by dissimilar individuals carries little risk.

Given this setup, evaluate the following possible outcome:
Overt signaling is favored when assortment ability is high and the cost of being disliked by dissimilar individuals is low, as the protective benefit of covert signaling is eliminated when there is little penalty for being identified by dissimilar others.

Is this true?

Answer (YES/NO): YES